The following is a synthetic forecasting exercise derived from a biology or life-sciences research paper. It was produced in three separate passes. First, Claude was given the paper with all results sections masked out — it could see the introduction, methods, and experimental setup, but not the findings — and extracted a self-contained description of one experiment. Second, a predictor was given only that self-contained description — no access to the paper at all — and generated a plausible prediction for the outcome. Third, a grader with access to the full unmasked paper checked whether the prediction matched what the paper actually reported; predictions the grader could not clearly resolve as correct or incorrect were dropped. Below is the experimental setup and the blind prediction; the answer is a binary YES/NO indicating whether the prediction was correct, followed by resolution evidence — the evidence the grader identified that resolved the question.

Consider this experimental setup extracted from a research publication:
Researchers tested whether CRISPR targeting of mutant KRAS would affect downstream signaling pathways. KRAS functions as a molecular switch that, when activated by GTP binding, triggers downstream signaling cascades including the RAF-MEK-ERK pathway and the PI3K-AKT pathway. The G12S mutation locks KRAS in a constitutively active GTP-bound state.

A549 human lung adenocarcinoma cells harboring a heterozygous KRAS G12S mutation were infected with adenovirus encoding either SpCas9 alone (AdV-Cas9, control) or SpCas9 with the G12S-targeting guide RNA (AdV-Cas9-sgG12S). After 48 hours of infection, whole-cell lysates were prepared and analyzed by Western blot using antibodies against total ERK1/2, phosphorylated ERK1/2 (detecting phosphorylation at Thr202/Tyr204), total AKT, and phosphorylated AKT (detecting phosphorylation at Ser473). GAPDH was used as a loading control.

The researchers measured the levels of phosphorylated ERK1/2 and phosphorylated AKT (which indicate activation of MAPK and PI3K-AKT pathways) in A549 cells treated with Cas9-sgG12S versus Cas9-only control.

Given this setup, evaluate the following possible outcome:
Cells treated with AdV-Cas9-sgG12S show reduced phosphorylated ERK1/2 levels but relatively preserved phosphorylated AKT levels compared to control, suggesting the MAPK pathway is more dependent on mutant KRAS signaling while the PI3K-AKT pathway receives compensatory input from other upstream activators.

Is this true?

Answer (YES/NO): NO